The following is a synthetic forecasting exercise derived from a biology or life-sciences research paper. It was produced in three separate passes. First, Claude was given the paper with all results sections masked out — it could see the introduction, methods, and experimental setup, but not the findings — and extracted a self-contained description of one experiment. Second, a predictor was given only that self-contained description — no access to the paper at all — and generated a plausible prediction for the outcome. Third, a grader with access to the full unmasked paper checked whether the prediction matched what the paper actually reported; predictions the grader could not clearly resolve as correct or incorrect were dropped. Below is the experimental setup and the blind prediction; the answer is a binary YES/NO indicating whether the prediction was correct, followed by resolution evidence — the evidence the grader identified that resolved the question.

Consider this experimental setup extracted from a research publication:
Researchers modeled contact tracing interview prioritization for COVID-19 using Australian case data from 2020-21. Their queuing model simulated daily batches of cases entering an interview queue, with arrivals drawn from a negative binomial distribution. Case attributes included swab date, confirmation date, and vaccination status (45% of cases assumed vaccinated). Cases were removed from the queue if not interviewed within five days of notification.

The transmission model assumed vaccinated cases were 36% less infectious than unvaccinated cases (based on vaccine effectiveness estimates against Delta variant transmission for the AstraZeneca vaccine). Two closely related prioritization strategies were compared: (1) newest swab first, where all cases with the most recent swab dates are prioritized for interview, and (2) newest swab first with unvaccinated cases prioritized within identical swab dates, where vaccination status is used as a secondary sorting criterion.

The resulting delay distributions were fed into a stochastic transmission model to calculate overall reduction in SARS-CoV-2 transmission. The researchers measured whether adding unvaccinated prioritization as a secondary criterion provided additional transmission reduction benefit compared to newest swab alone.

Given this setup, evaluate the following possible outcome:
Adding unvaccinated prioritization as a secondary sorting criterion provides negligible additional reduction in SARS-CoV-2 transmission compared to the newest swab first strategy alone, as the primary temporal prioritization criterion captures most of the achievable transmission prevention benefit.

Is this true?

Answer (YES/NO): NO